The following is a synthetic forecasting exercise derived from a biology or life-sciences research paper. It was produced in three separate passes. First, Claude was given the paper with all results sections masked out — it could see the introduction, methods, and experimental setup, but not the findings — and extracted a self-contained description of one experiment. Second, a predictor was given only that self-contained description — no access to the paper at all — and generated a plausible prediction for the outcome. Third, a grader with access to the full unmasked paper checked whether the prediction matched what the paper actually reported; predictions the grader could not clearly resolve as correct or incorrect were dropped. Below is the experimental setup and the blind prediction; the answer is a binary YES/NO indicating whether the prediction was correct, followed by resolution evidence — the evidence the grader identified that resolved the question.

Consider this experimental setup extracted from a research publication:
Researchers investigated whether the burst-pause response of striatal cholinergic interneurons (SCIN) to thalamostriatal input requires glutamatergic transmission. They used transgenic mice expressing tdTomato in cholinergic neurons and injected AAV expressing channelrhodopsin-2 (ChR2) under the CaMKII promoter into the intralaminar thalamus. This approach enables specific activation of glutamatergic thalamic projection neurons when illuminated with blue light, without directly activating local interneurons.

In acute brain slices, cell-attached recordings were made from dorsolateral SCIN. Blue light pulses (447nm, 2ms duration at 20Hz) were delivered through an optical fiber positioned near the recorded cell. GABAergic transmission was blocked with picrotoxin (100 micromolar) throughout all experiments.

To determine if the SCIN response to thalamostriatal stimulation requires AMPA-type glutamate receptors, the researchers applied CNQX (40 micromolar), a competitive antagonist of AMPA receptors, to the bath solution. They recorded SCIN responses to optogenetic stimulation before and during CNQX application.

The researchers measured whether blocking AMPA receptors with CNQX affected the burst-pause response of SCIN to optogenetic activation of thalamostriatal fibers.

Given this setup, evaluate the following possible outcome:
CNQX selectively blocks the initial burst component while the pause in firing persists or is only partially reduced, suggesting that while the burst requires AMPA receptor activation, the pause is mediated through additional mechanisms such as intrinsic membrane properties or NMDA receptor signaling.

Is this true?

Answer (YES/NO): NO